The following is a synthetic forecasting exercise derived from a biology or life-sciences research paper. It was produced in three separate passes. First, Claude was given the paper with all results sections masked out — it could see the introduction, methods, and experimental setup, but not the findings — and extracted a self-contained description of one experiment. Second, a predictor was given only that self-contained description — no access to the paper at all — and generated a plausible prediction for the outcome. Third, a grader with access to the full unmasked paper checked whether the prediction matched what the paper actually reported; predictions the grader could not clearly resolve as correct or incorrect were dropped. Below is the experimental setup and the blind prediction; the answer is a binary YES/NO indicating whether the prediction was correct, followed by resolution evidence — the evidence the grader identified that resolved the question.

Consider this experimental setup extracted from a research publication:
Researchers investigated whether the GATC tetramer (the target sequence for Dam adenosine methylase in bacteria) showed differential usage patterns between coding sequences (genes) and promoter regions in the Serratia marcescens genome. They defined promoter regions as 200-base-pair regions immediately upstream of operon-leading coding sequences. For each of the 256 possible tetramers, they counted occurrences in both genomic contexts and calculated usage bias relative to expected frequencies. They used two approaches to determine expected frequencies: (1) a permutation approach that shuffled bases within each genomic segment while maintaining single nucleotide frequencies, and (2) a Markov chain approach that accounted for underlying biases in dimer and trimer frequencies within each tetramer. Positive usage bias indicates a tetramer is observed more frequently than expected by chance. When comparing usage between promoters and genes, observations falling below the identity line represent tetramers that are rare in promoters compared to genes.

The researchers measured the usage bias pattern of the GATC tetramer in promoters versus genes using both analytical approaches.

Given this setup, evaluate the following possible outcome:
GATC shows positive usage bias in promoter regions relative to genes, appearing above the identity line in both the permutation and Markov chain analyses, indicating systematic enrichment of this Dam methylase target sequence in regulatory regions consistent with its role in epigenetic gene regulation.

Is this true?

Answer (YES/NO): NO